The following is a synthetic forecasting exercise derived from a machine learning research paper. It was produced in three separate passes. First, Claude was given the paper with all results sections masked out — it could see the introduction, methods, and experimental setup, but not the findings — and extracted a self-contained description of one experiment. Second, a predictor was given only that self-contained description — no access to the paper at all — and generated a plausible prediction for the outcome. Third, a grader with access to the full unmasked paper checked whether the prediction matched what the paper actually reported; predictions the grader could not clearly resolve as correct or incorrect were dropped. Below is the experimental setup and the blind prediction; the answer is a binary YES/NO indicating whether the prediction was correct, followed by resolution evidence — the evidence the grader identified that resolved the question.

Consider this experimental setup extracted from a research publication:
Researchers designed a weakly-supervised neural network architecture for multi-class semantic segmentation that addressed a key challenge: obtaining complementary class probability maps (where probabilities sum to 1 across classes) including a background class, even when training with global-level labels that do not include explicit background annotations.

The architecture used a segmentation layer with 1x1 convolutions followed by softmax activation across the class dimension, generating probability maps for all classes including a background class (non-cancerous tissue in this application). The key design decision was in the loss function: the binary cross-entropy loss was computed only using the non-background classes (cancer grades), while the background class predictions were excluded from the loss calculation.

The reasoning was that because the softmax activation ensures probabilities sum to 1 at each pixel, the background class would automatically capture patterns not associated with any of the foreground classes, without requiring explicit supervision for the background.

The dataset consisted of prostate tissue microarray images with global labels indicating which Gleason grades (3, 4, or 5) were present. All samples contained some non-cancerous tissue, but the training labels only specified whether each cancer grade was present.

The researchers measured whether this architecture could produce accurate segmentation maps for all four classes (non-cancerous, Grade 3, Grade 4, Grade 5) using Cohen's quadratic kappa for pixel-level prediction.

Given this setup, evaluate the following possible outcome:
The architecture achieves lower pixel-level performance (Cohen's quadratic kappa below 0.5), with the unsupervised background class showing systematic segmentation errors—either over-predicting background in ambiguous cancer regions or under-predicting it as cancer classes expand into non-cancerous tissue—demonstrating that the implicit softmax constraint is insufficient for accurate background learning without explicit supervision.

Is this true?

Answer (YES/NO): NO